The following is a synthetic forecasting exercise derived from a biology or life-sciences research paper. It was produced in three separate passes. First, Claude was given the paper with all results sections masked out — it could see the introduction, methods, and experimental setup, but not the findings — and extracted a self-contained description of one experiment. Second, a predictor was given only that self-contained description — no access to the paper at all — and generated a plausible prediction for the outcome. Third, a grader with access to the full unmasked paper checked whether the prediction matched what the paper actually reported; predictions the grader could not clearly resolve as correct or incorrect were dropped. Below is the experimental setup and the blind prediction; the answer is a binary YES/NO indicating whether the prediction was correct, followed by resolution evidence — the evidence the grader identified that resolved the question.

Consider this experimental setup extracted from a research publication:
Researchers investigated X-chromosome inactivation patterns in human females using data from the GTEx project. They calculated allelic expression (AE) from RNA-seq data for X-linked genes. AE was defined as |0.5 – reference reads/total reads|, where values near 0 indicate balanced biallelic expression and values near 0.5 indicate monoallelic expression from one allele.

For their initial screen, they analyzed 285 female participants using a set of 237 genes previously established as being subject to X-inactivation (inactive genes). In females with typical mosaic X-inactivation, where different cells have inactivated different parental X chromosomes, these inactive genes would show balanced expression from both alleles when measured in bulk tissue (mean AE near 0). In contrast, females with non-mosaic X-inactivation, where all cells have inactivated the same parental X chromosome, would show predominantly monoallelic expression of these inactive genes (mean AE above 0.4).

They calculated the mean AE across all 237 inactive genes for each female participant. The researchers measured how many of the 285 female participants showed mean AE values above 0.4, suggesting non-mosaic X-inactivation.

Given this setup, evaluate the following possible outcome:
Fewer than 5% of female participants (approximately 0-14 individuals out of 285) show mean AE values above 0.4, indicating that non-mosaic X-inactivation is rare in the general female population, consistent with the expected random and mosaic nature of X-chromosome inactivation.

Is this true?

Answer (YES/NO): YES